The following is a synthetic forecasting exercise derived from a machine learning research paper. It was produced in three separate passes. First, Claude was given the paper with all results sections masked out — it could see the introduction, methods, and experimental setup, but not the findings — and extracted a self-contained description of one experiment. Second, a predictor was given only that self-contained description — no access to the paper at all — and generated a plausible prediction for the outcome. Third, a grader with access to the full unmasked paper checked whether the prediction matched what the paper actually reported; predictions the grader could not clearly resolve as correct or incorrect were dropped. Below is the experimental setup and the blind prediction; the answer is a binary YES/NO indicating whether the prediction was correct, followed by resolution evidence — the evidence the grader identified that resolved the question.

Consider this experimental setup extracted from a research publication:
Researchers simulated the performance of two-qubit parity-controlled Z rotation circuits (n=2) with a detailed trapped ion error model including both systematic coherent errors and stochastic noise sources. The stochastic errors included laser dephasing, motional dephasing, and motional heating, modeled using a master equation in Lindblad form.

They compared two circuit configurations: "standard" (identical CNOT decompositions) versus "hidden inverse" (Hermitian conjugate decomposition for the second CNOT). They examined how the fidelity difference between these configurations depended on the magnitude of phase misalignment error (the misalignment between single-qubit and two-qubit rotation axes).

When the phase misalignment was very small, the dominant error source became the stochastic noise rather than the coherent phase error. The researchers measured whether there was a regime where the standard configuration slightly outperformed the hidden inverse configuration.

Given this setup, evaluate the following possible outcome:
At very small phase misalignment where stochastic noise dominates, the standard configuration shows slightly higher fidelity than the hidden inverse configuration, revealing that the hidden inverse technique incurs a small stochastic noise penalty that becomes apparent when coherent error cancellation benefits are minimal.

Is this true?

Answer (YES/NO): YES